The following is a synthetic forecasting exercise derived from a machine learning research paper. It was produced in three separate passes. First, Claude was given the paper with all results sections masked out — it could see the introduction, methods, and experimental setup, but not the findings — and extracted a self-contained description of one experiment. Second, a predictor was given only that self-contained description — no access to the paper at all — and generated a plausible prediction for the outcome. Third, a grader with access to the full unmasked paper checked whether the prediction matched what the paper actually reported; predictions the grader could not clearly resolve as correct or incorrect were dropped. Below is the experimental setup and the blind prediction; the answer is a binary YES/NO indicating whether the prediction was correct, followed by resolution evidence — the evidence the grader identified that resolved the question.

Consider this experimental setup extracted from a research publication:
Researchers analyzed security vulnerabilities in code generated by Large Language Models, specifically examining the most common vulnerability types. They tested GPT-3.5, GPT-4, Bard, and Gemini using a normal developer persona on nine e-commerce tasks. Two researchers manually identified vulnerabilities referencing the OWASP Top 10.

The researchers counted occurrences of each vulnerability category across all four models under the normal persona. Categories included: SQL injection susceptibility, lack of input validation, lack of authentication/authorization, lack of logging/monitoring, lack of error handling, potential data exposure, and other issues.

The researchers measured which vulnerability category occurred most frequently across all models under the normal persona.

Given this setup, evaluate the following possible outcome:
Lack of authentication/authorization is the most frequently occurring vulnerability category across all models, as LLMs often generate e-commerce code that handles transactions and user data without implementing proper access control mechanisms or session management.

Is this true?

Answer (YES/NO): NO